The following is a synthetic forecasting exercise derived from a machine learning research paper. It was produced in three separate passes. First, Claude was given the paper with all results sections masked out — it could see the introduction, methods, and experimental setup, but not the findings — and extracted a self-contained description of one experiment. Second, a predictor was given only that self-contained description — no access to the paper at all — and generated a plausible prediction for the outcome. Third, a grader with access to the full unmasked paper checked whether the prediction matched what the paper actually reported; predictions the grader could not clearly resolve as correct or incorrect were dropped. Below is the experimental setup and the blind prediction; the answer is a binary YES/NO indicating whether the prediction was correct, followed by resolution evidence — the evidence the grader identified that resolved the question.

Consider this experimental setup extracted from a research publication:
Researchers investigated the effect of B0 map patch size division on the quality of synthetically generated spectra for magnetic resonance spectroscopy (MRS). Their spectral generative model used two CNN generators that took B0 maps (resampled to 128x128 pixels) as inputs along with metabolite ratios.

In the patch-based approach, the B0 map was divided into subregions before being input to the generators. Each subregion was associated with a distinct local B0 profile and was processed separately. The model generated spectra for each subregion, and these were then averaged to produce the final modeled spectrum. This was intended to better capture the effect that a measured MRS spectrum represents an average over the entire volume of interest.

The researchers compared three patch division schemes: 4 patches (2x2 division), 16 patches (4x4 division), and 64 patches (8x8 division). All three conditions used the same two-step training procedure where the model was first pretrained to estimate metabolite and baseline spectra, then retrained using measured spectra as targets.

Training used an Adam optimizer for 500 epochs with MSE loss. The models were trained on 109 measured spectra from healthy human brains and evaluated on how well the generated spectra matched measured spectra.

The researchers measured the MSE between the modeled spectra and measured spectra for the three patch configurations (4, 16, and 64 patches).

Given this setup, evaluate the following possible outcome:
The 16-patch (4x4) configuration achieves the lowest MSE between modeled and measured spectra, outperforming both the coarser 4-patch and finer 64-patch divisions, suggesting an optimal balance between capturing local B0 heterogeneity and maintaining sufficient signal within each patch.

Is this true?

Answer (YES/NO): YES